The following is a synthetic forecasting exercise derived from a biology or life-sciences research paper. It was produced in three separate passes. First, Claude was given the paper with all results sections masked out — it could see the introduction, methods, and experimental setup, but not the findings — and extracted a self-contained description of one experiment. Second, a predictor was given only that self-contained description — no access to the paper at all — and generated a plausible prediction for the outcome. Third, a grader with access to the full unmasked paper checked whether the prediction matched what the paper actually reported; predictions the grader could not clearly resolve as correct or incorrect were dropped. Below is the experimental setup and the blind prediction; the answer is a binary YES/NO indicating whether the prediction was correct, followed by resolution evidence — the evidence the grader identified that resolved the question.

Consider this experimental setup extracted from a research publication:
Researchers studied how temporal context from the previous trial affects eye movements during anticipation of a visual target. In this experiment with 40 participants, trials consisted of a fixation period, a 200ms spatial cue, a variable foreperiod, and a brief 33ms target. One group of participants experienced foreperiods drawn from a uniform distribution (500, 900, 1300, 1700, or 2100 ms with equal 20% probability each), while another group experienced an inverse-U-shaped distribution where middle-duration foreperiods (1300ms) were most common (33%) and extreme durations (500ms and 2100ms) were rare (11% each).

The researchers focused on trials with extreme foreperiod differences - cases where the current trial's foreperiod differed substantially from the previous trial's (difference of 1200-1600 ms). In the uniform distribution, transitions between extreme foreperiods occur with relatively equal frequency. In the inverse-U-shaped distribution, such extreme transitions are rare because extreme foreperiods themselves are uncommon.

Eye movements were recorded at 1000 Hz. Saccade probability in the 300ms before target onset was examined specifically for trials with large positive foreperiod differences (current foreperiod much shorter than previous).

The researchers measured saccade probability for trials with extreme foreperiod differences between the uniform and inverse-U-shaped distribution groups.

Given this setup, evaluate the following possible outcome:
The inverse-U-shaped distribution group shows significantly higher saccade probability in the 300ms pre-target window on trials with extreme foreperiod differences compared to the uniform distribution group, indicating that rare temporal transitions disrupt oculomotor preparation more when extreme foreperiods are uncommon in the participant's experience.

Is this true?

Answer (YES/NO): YES